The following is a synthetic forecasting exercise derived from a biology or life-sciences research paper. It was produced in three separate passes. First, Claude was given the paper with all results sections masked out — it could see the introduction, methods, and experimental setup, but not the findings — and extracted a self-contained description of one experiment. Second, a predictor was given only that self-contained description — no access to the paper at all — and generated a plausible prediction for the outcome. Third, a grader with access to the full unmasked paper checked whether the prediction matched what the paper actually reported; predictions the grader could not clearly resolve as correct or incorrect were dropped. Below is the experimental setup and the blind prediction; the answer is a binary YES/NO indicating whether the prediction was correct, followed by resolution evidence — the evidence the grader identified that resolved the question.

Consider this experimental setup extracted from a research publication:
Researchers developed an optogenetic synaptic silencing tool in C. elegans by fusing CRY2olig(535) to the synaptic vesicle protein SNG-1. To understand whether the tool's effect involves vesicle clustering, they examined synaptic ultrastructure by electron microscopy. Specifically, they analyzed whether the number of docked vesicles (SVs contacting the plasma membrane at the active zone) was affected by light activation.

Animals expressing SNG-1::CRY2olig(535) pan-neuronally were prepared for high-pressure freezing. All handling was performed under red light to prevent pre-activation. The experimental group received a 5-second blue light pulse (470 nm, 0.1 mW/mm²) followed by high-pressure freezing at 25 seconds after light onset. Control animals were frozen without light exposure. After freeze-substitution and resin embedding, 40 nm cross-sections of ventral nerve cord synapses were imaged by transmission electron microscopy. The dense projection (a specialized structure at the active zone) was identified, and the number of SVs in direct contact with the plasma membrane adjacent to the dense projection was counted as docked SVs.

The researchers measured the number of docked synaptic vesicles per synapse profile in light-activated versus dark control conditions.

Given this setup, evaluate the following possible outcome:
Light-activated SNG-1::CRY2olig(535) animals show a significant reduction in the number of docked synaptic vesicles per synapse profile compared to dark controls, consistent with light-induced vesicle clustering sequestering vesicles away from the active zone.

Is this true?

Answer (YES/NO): NO